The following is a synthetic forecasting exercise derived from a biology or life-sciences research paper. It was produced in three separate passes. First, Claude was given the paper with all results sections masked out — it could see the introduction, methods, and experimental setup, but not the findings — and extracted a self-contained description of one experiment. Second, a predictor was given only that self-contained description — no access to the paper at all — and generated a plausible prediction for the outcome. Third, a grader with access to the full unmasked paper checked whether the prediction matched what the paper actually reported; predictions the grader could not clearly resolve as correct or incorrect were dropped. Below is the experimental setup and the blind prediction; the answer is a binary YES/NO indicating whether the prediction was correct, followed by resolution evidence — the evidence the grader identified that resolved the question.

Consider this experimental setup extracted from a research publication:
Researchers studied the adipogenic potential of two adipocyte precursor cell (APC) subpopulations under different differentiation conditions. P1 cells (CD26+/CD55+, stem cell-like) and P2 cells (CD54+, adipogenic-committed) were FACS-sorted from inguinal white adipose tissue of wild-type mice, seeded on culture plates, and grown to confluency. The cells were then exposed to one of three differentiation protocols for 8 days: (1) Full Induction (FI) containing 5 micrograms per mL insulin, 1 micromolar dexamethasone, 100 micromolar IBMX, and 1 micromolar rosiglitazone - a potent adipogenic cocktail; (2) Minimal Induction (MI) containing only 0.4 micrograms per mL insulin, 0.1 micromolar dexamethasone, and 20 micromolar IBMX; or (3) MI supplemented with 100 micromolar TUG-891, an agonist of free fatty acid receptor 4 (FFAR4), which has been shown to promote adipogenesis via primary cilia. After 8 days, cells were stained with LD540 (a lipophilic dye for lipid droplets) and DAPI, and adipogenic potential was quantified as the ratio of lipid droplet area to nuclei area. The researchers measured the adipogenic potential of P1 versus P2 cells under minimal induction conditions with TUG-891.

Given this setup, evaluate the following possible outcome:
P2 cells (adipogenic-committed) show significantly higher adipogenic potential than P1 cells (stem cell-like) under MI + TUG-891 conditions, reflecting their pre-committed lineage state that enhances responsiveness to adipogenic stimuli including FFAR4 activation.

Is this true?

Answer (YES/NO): NO